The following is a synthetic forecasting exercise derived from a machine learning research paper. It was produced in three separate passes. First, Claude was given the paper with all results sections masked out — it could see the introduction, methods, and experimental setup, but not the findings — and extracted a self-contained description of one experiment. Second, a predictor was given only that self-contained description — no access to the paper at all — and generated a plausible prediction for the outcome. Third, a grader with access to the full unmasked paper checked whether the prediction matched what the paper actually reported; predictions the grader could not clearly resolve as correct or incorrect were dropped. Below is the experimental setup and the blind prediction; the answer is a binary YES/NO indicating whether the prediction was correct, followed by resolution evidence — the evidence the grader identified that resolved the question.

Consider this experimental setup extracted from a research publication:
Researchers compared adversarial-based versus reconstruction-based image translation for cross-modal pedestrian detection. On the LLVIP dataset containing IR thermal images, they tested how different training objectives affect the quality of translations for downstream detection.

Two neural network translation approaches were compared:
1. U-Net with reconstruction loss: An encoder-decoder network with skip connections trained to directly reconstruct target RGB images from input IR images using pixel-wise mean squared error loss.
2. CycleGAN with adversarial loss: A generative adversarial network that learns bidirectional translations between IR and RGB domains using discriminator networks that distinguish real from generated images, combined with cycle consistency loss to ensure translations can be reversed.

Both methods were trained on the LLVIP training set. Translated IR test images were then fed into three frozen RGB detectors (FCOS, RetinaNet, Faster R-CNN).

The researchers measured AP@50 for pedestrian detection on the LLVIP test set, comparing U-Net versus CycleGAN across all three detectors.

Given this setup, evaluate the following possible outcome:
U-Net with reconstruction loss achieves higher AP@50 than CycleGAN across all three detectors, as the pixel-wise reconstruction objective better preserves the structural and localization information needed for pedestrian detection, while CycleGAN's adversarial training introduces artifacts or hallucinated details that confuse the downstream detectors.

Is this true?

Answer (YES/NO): YES